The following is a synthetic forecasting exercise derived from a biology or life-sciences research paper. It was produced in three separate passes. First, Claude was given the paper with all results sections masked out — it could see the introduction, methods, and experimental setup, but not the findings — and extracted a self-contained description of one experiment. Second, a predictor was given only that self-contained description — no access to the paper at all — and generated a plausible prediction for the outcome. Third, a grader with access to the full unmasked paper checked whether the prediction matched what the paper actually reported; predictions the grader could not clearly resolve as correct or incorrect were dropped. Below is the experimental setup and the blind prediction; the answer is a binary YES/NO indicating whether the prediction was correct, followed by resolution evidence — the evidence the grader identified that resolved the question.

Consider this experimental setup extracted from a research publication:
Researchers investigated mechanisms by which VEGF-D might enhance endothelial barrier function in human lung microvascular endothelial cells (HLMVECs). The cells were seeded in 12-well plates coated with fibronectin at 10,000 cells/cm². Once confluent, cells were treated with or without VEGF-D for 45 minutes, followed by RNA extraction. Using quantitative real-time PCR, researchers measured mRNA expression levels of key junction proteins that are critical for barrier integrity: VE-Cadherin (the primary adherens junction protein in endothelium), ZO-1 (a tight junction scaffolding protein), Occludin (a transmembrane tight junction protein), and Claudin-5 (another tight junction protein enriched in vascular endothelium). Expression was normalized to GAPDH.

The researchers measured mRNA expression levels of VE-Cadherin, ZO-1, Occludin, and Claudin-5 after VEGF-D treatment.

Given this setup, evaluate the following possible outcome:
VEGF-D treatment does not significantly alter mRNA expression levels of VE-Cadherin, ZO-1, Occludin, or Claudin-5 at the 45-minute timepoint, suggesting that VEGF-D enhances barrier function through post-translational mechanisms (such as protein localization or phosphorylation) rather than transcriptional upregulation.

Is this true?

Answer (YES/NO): YES